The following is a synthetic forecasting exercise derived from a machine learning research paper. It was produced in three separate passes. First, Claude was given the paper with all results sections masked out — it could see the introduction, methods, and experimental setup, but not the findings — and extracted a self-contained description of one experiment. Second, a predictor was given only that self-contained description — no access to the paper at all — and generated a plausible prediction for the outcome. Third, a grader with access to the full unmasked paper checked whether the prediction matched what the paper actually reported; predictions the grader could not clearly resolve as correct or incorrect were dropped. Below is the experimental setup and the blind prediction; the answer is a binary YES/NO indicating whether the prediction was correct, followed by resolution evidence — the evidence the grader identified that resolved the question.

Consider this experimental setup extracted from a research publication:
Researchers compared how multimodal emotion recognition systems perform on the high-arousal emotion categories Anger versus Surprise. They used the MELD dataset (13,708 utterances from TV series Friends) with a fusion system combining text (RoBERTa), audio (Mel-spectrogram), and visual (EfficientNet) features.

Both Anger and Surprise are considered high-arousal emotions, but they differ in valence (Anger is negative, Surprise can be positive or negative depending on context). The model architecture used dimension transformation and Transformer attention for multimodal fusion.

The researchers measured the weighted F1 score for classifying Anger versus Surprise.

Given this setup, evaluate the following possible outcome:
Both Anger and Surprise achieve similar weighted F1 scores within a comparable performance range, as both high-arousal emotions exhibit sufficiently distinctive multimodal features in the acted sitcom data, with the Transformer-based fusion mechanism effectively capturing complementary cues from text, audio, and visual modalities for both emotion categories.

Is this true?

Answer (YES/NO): NO